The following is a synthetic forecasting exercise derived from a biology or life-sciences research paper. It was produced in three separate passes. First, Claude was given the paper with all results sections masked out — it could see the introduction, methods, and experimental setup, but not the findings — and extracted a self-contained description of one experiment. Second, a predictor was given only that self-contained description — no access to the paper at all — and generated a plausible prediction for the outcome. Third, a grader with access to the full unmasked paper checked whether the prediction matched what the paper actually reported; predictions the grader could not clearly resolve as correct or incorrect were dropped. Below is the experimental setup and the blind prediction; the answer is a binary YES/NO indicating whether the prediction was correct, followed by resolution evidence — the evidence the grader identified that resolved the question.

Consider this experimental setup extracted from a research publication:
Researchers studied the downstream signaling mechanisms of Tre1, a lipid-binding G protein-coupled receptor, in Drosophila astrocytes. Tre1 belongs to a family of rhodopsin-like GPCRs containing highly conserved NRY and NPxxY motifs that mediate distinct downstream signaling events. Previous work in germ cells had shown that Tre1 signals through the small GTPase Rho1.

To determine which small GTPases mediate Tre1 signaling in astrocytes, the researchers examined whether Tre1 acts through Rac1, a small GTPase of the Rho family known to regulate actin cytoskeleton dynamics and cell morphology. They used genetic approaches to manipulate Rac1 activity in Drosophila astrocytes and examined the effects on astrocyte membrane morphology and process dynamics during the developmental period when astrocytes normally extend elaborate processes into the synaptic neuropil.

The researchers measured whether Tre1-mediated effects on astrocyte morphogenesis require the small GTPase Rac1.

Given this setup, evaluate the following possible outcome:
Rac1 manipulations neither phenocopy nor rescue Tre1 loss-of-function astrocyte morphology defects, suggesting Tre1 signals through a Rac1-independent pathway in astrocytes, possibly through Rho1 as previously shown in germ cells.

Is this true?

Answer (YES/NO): NO